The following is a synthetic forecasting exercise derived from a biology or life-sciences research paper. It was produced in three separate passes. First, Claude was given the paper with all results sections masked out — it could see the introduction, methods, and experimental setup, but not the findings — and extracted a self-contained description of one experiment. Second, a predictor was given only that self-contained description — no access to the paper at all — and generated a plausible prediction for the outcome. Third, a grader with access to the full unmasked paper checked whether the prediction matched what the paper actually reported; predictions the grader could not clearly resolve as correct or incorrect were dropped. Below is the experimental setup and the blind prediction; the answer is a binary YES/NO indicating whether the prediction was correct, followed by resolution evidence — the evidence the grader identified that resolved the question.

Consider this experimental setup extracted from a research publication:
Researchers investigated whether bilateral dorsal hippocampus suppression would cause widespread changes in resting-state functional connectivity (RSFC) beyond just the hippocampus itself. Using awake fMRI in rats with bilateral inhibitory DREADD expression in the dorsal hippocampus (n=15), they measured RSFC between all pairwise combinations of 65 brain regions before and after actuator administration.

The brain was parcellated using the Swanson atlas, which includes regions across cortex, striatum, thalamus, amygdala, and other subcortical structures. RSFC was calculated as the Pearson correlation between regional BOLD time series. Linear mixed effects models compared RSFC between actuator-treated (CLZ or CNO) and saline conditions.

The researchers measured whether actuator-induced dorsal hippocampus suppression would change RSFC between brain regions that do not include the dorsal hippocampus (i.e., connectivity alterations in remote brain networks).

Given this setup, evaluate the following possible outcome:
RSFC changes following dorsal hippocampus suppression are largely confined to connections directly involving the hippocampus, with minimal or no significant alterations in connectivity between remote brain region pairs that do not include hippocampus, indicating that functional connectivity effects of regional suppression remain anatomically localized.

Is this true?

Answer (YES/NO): NO